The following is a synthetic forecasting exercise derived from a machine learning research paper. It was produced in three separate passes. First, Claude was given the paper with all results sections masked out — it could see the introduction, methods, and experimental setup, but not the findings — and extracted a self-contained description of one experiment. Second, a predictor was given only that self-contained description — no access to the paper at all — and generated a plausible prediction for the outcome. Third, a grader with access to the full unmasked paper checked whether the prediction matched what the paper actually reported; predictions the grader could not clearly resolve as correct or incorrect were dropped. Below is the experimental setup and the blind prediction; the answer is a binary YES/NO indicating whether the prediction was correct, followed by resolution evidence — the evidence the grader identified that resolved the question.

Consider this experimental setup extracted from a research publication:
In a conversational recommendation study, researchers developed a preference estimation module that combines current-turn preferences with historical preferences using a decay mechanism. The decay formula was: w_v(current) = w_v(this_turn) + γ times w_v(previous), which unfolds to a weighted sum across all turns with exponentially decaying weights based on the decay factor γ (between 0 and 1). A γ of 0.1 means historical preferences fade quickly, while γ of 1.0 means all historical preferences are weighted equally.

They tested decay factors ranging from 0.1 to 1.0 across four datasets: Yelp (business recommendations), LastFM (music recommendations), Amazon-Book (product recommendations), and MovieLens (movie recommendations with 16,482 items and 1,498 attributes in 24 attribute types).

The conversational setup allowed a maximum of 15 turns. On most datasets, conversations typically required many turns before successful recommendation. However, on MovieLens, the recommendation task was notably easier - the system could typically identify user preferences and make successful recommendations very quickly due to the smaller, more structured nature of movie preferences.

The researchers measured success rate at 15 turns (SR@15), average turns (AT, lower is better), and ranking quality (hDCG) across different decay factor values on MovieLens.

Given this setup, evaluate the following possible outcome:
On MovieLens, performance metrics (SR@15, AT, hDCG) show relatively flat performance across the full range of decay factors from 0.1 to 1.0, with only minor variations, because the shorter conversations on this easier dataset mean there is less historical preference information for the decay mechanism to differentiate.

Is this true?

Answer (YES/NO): NO